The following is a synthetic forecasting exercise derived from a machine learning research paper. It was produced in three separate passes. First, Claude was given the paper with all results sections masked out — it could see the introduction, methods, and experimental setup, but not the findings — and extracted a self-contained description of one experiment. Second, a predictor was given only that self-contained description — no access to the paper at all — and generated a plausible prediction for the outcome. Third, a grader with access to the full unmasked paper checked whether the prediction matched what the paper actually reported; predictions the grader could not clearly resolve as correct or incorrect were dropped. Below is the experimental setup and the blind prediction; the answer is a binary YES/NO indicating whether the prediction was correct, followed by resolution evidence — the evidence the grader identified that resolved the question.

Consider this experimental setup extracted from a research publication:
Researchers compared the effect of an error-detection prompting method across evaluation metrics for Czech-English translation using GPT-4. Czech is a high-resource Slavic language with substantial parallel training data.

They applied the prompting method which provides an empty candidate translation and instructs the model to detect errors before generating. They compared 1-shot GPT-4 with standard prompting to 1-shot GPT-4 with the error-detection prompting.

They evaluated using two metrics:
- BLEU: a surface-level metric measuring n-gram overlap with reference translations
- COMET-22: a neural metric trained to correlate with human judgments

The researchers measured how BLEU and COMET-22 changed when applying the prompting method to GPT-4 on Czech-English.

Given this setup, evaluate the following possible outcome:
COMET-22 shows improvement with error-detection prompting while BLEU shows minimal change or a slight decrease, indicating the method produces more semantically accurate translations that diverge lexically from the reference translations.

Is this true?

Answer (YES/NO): NO